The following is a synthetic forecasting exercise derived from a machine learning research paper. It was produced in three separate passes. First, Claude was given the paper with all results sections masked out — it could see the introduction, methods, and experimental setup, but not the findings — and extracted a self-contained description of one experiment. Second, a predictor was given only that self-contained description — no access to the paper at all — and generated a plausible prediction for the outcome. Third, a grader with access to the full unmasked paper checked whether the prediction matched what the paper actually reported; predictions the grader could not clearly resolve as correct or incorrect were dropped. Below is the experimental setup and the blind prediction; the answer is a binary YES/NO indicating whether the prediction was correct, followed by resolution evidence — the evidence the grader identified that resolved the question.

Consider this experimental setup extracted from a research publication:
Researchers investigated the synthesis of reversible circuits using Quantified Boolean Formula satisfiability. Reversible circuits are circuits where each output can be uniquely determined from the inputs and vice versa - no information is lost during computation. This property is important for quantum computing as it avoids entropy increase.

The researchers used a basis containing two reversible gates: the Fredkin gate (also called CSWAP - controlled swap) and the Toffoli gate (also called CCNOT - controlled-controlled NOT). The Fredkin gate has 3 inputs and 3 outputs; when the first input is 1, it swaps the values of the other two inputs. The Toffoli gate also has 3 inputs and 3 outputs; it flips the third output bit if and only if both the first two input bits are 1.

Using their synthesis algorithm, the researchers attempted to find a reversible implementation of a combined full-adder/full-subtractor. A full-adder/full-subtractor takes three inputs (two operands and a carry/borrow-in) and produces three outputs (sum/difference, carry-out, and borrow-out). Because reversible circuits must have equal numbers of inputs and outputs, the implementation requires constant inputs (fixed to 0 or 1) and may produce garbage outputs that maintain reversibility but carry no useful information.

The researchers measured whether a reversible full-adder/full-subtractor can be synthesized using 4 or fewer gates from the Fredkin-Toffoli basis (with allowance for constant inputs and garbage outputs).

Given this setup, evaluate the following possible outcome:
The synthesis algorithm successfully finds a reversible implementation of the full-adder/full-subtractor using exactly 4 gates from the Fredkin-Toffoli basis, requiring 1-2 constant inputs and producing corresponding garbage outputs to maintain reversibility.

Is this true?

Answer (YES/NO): YES